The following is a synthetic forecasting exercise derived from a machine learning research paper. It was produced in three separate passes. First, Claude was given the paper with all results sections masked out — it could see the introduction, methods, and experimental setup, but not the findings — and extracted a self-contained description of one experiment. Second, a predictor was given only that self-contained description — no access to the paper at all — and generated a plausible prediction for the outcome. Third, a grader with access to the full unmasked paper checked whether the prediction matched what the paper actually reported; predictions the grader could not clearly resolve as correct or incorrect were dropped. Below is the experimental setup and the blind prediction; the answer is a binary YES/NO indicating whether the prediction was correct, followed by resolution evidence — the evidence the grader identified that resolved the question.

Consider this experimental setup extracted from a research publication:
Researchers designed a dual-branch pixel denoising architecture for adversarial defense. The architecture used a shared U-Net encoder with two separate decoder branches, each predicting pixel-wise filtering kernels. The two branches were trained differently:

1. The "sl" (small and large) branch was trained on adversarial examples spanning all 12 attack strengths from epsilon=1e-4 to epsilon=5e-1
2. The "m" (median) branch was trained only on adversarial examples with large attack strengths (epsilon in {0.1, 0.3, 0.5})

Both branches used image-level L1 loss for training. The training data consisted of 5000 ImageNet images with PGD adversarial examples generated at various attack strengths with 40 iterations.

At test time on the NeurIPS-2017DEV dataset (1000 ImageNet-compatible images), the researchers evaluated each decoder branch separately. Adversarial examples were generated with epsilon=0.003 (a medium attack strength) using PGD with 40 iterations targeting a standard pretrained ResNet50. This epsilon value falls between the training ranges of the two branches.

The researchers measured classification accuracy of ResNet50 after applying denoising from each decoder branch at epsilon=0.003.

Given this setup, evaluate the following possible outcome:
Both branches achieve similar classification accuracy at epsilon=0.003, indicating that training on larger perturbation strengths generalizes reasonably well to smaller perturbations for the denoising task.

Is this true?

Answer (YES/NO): NO